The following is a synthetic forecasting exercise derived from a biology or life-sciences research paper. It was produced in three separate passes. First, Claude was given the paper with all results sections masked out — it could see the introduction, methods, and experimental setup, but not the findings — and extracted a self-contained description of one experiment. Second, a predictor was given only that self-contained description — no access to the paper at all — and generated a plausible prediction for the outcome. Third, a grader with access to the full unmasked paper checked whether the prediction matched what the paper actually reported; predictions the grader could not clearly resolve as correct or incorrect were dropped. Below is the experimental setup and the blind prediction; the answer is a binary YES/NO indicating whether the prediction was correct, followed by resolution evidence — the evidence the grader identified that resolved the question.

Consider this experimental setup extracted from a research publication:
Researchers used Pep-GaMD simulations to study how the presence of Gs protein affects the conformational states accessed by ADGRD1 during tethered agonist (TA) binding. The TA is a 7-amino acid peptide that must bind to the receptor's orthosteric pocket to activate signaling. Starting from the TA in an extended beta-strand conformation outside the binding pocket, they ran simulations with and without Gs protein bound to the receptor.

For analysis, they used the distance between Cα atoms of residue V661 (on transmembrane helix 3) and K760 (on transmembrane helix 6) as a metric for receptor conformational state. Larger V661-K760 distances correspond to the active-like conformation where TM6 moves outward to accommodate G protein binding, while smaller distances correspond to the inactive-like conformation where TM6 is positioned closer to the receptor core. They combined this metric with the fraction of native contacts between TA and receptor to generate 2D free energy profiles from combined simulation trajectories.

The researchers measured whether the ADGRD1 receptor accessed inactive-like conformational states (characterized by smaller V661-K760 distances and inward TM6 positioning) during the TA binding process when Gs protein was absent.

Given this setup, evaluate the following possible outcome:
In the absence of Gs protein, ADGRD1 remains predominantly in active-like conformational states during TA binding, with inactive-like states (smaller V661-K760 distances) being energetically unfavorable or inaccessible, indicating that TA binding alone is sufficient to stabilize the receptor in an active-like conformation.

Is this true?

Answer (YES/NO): NO